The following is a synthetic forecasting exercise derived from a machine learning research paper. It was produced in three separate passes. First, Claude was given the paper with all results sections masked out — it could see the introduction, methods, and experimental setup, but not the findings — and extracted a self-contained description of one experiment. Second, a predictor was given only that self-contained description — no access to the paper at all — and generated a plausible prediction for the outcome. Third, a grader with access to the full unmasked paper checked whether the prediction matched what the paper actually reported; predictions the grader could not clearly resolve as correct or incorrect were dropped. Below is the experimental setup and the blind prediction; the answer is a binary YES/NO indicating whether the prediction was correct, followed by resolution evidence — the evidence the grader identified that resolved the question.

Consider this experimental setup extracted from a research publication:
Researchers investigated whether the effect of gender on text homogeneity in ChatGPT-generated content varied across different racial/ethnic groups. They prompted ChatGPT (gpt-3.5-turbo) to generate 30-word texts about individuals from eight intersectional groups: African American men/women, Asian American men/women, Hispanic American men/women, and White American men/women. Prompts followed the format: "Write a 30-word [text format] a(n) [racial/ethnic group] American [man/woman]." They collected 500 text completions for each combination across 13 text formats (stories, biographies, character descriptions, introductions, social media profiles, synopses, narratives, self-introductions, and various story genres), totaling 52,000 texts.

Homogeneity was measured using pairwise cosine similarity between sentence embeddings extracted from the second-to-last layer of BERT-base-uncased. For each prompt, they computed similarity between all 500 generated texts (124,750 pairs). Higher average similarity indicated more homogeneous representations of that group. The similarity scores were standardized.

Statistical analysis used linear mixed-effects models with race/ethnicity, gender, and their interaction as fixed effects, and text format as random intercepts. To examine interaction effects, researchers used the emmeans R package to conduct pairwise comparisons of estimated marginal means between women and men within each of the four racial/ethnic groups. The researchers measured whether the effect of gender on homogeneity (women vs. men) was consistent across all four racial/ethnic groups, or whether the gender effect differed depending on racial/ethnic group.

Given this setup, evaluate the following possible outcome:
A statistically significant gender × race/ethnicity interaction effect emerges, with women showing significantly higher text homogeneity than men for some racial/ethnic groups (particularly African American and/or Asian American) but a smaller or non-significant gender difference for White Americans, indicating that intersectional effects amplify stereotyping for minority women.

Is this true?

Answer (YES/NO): YES